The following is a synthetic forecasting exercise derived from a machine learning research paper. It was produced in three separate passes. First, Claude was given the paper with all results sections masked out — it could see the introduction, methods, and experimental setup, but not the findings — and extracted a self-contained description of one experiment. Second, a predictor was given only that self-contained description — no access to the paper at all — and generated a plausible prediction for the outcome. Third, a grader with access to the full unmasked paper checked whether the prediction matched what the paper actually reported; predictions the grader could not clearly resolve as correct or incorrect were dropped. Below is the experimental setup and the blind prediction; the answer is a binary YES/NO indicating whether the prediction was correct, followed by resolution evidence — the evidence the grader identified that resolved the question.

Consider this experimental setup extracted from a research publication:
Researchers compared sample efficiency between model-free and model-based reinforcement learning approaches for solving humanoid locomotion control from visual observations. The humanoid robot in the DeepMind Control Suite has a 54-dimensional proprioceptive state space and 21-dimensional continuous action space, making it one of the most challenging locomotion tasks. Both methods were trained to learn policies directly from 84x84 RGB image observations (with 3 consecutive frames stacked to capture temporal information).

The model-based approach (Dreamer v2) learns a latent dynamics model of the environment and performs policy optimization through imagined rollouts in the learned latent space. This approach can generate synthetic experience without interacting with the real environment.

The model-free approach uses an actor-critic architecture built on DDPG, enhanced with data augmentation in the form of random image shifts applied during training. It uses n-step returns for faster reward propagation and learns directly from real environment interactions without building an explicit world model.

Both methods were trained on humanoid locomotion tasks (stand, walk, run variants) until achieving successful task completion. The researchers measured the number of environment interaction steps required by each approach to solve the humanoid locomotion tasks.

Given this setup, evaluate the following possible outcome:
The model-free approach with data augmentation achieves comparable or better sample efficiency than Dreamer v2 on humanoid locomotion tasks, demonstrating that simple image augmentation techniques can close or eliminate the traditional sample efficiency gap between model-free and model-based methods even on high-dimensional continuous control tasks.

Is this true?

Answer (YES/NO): YES